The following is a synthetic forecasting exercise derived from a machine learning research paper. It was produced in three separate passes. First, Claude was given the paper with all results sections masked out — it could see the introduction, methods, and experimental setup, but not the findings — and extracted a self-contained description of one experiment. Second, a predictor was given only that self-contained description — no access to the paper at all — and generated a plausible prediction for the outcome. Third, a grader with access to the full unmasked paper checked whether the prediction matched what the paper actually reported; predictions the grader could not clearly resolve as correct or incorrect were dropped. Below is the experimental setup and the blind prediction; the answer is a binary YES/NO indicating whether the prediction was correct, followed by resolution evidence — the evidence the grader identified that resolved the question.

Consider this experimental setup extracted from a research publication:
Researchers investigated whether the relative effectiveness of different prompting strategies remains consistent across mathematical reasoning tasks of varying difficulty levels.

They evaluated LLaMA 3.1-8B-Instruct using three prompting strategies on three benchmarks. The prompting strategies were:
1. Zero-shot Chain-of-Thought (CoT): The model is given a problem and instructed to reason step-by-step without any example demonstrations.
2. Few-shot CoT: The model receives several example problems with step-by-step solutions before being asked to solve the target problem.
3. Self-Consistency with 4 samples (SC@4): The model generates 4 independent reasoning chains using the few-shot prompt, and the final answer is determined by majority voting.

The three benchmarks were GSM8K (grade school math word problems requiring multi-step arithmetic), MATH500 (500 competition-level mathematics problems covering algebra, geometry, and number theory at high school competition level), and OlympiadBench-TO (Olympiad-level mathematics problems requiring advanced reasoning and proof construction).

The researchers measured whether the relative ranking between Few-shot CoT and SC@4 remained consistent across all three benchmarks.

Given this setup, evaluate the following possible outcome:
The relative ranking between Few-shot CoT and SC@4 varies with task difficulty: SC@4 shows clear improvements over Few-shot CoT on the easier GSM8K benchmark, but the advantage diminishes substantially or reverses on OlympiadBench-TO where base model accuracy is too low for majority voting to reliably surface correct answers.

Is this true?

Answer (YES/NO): YES